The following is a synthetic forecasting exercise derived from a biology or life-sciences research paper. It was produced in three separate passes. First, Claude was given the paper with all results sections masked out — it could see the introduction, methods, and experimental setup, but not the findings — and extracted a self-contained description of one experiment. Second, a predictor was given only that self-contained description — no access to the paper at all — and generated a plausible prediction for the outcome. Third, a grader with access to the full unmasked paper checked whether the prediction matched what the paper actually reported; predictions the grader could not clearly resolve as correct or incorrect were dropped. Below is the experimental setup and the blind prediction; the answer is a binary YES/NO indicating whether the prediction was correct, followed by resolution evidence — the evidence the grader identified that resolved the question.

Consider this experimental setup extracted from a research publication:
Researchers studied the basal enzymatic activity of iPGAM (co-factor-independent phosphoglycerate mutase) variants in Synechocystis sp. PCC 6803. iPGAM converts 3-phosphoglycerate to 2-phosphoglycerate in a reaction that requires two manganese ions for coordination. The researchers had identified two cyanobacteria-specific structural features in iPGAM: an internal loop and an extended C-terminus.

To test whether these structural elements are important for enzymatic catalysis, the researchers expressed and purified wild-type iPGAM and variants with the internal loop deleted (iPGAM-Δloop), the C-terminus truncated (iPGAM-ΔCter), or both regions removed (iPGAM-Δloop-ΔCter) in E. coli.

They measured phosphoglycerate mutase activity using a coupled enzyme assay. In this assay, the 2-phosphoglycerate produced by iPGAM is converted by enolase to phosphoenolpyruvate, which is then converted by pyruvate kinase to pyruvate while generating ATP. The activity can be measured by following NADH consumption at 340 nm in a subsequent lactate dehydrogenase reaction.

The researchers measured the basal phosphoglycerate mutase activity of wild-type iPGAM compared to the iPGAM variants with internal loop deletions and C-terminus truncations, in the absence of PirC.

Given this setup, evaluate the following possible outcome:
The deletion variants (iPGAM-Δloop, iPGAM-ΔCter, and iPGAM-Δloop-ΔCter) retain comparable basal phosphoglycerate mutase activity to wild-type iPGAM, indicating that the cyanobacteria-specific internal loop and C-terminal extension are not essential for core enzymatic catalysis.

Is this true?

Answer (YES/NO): NO